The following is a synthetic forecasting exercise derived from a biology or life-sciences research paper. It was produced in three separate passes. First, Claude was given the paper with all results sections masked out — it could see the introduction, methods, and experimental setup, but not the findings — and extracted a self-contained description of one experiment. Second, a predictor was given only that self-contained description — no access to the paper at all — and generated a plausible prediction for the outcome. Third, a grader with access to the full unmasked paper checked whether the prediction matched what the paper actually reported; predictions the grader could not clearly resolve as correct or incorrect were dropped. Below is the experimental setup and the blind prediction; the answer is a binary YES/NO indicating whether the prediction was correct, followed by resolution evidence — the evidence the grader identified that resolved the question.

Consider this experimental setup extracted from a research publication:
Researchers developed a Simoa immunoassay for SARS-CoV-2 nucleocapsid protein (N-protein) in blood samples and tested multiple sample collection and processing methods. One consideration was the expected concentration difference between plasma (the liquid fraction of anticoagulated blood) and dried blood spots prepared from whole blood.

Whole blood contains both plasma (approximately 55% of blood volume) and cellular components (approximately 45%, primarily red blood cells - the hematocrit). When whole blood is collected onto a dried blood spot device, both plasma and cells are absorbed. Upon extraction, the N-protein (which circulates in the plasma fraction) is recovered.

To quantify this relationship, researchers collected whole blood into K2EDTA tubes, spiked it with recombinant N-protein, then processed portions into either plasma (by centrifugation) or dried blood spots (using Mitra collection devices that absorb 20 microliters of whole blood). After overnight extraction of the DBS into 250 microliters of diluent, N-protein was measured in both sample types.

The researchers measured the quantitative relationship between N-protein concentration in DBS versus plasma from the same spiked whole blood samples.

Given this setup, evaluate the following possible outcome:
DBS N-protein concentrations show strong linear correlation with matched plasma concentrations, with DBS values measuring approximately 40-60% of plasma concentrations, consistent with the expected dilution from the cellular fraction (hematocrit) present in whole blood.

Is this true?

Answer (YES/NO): YES